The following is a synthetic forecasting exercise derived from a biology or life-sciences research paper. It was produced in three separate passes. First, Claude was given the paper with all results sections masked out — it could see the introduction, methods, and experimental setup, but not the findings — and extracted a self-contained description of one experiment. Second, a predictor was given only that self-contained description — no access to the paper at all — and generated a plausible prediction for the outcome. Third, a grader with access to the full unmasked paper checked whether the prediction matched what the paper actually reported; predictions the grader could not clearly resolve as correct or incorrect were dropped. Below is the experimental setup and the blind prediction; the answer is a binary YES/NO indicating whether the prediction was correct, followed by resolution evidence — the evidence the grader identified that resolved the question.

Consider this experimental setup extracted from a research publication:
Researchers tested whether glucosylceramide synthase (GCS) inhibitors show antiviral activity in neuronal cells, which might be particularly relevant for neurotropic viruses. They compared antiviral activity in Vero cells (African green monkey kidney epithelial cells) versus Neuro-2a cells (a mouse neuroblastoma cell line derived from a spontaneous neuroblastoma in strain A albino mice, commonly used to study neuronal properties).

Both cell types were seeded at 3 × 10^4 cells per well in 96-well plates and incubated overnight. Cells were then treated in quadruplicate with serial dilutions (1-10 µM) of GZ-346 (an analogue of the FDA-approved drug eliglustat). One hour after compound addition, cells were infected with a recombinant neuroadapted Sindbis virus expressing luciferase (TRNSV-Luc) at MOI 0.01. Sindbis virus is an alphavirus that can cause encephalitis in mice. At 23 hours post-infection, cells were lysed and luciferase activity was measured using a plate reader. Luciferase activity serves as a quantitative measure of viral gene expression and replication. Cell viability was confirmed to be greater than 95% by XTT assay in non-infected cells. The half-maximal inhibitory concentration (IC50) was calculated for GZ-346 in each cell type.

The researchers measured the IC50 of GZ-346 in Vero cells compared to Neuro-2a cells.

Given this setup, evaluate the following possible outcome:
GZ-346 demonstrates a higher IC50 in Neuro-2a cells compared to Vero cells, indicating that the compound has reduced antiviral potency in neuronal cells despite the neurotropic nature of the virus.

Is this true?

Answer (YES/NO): NO